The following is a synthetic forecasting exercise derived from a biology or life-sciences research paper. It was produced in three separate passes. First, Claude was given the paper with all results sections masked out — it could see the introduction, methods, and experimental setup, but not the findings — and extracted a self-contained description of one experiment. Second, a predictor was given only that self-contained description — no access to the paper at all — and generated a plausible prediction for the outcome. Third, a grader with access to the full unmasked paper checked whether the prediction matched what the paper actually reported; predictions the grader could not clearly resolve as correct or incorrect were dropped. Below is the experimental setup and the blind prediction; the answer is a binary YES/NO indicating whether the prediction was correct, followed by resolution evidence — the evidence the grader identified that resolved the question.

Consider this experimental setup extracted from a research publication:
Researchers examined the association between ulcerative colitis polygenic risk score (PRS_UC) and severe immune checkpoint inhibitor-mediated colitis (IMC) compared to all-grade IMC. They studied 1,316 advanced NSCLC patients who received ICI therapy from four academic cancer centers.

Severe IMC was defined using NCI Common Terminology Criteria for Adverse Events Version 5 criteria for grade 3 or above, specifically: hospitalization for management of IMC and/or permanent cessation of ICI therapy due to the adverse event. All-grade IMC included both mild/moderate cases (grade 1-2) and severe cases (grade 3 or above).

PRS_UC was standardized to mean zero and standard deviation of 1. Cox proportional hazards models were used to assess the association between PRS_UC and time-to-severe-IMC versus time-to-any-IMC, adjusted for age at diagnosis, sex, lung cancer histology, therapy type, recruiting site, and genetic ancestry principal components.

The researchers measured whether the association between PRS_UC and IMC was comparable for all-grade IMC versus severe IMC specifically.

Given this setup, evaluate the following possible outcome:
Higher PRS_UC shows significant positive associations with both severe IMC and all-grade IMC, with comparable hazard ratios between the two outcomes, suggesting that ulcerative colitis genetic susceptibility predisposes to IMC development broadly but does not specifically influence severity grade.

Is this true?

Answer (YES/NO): NO